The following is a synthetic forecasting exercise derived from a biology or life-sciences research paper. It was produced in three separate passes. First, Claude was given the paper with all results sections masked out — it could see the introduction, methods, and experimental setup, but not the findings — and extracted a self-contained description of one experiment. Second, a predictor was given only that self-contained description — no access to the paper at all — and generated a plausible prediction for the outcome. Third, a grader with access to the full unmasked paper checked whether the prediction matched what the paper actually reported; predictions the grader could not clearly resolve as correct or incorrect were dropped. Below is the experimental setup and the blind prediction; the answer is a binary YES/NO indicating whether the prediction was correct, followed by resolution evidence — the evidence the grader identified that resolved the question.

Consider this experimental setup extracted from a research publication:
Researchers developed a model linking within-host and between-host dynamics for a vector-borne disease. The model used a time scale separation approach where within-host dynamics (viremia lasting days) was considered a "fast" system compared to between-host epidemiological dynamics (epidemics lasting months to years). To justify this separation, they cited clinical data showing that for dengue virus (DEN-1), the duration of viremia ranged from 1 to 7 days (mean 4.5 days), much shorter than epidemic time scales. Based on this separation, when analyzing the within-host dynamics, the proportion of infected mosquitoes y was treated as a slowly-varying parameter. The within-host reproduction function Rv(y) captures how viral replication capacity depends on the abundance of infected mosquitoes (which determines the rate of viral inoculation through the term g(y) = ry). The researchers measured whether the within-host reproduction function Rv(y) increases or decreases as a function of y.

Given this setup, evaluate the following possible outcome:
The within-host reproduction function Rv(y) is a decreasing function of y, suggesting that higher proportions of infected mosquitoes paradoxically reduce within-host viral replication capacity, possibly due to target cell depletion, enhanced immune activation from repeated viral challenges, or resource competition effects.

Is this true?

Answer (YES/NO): NO